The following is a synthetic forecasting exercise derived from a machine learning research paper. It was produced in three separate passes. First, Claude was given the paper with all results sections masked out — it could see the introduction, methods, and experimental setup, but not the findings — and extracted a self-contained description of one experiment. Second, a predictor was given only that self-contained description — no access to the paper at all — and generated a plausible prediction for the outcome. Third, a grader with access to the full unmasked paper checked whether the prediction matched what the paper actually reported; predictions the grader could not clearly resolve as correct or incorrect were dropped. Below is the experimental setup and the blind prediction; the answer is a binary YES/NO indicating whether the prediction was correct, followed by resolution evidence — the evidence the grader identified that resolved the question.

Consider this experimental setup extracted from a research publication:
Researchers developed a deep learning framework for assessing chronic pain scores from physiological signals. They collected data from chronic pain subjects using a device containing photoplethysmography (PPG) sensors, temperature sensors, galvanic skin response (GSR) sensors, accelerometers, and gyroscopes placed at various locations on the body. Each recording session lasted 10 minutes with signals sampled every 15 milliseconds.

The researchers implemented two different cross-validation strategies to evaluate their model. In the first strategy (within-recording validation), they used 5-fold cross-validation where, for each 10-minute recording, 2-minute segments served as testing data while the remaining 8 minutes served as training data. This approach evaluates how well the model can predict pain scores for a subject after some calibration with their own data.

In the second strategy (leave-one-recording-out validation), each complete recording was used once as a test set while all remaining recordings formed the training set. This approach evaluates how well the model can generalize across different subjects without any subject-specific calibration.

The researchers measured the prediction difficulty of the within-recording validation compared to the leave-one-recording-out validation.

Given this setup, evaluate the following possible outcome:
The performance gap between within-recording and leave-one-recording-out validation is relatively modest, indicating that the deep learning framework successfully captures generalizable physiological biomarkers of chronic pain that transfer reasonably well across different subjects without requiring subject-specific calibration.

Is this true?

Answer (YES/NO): NO